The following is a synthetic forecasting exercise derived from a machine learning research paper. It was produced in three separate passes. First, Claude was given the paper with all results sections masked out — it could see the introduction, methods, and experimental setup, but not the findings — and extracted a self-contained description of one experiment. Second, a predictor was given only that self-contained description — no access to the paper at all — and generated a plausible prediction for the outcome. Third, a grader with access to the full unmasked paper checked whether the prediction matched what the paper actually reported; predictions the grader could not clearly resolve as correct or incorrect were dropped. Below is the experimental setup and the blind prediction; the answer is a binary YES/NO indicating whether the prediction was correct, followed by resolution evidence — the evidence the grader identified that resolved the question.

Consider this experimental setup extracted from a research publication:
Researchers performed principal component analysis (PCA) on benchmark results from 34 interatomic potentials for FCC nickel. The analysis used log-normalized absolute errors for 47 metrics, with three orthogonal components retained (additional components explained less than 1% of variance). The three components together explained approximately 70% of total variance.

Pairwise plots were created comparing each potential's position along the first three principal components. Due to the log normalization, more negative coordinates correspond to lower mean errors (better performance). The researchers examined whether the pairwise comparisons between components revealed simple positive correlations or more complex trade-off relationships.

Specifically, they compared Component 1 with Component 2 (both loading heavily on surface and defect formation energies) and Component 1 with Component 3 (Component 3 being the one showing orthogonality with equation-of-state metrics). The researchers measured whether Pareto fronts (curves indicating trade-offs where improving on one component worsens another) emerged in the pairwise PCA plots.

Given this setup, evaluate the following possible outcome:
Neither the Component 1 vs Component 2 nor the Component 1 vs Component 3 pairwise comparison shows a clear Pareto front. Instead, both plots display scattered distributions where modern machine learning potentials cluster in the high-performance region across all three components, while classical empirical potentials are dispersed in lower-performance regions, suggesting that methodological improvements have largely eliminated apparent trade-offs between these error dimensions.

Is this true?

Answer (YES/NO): NO